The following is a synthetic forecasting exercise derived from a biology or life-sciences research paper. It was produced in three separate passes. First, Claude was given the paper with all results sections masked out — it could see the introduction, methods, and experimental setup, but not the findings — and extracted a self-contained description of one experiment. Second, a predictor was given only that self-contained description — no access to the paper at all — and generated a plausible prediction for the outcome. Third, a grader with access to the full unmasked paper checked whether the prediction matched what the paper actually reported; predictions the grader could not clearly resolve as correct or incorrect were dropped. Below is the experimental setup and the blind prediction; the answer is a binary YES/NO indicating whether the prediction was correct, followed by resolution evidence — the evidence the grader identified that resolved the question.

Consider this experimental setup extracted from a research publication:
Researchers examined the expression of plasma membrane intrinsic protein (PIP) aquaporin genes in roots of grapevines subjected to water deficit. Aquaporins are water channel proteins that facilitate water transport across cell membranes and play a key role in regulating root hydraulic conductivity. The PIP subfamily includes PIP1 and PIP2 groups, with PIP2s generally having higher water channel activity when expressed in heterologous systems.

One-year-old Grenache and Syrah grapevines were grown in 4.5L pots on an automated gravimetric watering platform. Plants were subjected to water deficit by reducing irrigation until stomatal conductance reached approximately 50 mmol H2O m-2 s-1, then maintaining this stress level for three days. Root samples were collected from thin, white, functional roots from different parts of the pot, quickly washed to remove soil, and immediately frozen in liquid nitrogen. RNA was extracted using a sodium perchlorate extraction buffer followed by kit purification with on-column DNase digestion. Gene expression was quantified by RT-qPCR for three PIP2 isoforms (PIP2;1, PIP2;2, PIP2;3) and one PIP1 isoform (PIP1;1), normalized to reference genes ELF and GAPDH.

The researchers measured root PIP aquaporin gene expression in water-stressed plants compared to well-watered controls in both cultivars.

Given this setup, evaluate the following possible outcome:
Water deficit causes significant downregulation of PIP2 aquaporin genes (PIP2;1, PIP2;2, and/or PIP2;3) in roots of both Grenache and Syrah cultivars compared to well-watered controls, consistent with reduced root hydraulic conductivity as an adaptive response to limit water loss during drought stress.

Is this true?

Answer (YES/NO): YES